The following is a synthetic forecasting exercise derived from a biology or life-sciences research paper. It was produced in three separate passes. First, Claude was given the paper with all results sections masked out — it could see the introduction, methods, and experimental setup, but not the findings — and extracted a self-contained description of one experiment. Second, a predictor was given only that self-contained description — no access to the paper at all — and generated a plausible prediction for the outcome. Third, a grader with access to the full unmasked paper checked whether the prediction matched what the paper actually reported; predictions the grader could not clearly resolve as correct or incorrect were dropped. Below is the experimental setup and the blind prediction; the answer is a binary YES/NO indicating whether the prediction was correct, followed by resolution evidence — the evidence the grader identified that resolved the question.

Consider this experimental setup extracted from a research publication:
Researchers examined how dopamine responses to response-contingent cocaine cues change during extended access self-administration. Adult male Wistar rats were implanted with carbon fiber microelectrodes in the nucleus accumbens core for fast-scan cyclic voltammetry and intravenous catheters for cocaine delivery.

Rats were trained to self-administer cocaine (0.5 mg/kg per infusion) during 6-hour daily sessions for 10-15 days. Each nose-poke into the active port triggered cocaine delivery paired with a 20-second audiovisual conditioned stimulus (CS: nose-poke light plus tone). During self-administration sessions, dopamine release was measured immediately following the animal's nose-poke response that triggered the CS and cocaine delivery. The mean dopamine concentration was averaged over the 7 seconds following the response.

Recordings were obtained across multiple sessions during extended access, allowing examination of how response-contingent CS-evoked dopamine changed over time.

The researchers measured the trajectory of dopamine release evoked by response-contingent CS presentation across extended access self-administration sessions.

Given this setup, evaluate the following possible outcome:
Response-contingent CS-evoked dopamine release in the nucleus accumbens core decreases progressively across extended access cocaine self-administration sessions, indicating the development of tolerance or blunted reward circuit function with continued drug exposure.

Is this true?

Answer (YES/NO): NO